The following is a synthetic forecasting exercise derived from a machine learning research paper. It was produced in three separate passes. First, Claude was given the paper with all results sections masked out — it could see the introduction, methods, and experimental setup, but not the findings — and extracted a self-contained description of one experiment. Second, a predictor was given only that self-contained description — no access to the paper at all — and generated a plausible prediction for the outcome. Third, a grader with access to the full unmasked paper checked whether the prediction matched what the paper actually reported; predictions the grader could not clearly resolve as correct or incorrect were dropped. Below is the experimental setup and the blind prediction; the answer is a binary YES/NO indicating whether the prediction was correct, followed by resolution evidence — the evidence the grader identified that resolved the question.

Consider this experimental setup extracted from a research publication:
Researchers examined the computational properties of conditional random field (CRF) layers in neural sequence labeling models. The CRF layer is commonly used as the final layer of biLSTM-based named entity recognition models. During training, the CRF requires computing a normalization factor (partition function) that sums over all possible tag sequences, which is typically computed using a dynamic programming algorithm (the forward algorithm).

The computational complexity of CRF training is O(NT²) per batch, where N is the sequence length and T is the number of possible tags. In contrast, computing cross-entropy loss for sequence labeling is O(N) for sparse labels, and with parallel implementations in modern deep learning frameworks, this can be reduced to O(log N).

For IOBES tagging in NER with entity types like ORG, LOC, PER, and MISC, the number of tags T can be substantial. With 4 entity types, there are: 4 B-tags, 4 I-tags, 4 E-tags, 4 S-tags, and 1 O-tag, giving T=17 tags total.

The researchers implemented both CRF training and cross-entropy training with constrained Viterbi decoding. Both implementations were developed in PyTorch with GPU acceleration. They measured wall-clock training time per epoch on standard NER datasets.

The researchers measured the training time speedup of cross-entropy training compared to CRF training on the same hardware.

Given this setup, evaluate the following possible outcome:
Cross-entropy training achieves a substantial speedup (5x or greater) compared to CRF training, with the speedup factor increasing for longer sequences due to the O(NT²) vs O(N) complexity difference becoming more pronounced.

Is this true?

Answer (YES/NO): NO